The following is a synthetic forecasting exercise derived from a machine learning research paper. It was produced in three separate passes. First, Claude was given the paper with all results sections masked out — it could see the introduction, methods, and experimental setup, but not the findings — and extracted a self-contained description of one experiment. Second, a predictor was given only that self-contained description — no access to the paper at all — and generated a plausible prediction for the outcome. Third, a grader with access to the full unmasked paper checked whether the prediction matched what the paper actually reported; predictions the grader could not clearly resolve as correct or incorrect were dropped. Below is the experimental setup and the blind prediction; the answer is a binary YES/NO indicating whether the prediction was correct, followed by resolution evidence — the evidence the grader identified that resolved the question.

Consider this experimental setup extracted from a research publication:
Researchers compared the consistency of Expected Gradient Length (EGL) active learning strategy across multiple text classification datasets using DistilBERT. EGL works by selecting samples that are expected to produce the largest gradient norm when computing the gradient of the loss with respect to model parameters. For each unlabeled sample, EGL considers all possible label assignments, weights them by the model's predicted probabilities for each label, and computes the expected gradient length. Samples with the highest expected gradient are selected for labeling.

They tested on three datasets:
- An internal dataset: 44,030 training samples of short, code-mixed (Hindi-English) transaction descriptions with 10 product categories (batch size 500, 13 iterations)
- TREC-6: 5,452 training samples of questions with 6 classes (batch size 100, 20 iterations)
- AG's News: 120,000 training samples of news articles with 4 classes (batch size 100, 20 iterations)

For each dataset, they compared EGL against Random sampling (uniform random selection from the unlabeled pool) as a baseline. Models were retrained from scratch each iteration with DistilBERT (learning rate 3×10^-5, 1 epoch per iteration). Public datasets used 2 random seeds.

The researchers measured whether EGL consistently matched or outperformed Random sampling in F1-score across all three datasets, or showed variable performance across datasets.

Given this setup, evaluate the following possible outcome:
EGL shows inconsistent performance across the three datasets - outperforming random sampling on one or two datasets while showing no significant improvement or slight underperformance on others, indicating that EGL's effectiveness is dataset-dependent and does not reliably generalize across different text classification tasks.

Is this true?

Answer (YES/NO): NO